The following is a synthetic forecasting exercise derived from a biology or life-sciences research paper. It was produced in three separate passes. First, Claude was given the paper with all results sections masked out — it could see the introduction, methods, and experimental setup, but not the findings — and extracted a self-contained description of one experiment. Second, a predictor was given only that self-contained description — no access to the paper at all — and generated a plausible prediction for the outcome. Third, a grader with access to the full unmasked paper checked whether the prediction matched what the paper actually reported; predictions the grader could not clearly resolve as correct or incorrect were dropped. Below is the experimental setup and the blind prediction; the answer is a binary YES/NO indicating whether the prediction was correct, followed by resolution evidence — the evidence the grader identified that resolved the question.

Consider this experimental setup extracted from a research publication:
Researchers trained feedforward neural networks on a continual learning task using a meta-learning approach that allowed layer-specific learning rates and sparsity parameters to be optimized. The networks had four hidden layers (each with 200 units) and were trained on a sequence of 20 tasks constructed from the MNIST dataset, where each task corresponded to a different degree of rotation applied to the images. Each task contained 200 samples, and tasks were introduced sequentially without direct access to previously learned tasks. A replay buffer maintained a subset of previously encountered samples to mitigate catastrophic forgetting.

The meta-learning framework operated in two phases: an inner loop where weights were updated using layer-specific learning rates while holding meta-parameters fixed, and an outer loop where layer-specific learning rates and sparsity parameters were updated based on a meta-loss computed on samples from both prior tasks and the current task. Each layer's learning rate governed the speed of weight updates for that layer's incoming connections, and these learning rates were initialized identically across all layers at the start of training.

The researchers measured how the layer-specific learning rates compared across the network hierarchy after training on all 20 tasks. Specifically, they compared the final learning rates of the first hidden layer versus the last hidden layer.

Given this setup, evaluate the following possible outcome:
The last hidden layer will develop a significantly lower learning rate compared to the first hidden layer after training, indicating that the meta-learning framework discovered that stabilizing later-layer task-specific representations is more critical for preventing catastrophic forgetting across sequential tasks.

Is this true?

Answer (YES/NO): NO